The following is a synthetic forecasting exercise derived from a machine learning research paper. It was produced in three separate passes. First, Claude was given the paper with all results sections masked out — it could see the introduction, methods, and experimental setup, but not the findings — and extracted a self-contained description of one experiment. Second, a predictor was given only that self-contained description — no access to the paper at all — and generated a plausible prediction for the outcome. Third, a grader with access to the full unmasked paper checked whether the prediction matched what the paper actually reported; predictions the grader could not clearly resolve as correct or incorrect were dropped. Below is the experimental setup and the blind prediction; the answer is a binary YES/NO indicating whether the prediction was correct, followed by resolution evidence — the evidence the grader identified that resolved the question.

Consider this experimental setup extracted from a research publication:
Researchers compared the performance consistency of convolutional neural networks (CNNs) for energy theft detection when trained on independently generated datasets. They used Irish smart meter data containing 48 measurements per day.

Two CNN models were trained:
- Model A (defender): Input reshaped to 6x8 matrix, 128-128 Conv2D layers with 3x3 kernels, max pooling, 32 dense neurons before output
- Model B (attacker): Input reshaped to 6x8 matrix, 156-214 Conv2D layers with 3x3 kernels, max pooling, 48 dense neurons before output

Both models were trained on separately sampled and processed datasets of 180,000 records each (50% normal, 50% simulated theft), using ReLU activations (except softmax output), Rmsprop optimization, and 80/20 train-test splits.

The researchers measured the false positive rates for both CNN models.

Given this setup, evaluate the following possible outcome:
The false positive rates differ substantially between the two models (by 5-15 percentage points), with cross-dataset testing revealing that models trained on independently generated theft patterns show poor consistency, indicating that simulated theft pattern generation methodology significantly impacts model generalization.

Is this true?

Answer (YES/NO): NO